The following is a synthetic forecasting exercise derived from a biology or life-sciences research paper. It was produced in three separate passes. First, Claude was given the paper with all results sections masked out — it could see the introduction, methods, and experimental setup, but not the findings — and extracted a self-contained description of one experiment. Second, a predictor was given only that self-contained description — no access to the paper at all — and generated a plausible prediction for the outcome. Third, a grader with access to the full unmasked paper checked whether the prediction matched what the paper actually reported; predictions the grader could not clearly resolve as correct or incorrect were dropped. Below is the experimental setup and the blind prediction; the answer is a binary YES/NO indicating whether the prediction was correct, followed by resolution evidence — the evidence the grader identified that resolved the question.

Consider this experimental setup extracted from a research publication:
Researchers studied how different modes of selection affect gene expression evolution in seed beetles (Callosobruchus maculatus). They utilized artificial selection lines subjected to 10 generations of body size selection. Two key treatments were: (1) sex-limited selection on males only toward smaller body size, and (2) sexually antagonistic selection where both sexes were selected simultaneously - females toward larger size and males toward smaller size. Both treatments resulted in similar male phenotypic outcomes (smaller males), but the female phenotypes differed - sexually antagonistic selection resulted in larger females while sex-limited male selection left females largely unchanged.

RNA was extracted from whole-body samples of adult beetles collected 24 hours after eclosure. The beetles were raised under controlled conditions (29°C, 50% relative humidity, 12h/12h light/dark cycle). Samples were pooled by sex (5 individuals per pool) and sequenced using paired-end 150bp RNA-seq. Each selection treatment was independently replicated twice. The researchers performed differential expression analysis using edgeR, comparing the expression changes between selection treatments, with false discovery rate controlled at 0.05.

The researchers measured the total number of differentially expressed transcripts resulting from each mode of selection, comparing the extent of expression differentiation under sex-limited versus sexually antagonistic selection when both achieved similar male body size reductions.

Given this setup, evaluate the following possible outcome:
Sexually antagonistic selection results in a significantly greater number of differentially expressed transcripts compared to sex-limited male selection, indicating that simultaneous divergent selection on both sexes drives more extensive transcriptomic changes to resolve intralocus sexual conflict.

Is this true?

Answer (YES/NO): NO